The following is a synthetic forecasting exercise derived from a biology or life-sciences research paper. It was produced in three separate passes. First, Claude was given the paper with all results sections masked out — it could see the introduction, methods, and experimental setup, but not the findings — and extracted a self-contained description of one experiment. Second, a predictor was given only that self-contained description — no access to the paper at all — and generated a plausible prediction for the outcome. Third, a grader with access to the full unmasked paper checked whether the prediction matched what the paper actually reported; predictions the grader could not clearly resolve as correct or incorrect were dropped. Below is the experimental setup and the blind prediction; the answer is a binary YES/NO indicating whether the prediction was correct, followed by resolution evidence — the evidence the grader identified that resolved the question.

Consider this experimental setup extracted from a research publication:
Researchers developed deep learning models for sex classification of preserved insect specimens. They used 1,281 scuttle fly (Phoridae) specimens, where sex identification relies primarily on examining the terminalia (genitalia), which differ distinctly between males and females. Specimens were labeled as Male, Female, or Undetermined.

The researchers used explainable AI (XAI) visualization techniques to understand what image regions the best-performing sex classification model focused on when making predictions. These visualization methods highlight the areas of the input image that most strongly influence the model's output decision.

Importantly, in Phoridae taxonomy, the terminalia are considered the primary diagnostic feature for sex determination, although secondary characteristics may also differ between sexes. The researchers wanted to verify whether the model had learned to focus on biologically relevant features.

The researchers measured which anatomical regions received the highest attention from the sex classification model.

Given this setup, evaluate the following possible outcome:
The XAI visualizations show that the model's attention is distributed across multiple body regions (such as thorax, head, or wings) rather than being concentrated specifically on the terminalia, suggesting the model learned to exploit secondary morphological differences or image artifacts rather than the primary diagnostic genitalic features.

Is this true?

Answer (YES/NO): NO